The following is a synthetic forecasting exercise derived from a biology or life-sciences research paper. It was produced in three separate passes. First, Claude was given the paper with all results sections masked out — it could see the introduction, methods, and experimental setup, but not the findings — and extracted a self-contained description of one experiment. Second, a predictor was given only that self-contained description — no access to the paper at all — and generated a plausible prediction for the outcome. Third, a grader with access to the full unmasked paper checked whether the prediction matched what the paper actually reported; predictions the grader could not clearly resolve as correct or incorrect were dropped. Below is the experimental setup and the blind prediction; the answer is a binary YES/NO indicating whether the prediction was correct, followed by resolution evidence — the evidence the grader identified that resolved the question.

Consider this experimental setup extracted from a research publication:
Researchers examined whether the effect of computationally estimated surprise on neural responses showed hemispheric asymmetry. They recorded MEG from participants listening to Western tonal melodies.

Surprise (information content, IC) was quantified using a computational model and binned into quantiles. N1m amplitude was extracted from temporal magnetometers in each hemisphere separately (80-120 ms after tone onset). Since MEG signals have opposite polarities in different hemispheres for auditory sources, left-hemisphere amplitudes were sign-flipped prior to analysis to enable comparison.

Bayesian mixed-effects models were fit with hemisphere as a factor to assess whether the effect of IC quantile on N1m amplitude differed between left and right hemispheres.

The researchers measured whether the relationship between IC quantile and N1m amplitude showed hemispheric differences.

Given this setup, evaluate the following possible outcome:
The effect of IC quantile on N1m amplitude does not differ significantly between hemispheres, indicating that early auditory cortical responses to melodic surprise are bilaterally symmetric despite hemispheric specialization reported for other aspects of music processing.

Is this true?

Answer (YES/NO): YES